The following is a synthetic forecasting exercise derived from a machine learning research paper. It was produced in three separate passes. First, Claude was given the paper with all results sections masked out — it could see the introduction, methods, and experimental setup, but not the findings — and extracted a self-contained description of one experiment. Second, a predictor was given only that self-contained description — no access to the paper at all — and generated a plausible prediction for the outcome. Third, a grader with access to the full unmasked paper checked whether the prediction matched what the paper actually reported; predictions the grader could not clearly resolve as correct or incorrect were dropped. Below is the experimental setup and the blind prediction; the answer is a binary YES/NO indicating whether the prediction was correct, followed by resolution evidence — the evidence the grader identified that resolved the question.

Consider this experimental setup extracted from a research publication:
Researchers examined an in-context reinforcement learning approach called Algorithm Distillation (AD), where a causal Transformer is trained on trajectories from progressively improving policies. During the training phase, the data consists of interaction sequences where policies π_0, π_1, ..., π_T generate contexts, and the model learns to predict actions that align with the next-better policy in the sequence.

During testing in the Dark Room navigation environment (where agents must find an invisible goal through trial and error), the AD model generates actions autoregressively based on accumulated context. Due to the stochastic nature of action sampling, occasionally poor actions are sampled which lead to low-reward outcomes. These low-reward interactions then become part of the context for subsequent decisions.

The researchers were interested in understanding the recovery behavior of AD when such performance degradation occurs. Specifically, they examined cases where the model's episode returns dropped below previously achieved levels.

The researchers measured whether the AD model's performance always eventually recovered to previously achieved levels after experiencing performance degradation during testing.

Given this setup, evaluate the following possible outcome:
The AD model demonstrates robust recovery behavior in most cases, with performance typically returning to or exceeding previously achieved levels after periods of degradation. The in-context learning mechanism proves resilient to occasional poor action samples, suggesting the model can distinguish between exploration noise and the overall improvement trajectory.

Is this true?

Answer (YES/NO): NO